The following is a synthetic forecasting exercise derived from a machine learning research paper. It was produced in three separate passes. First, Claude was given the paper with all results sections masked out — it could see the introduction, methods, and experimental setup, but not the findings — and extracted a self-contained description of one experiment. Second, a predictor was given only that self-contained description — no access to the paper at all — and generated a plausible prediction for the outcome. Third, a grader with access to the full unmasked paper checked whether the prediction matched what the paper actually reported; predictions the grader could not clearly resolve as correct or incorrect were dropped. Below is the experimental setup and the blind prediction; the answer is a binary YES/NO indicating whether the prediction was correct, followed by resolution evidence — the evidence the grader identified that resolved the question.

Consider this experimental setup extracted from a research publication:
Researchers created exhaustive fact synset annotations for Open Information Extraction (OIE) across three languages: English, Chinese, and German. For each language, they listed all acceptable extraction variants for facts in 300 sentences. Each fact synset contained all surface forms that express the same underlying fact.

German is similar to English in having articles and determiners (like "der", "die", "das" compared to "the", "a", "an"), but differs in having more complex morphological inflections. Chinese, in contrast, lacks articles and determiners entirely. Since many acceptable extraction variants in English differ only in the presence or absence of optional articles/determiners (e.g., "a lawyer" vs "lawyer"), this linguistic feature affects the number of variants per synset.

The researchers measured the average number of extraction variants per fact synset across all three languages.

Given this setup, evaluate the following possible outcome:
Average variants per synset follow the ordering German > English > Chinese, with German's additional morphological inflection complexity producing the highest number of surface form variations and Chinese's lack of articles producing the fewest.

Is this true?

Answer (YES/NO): NO